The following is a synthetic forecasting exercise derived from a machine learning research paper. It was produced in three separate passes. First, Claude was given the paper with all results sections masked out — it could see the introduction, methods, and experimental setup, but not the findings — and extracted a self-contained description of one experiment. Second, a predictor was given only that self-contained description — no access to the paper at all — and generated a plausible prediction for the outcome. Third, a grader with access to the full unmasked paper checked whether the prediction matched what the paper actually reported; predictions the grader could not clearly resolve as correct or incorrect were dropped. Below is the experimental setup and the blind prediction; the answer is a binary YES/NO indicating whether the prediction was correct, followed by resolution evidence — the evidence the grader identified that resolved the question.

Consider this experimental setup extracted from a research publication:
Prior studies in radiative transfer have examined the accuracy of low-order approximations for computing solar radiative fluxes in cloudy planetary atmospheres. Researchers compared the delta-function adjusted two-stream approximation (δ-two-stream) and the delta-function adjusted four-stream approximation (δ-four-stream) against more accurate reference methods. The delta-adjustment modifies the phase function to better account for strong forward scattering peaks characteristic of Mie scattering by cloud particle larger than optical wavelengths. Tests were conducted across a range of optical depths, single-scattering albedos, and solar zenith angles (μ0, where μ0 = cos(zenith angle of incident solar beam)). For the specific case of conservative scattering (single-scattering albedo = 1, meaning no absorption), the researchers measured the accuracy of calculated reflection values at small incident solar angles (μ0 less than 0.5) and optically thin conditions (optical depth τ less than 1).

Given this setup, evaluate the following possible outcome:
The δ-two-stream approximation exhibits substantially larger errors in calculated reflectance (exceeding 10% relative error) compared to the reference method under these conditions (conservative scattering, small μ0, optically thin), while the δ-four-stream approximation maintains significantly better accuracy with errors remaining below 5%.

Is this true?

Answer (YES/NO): NO